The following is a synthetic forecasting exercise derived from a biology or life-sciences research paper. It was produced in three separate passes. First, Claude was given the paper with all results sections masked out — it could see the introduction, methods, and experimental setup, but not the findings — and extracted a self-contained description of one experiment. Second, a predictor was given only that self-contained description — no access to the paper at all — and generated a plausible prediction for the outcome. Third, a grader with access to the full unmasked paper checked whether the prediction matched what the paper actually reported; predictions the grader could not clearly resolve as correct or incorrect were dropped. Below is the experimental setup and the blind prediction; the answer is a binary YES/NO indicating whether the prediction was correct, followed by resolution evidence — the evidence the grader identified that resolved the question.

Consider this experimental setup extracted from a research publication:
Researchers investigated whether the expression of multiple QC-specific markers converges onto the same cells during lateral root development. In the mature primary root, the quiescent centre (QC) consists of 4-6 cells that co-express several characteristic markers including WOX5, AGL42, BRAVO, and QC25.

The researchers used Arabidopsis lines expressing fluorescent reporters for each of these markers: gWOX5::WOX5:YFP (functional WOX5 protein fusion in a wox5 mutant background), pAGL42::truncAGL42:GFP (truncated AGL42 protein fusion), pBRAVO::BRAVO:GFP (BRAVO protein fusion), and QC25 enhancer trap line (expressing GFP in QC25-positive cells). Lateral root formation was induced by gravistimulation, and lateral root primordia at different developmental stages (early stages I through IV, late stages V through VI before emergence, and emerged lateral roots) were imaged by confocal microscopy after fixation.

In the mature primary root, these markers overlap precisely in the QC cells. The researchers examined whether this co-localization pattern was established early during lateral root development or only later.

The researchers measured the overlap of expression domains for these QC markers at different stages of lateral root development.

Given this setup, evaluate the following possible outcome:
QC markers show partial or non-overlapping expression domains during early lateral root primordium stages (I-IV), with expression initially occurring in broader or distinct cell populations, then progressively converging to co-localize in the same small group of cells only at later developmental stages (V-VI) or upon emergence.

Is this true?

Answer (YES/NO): YES